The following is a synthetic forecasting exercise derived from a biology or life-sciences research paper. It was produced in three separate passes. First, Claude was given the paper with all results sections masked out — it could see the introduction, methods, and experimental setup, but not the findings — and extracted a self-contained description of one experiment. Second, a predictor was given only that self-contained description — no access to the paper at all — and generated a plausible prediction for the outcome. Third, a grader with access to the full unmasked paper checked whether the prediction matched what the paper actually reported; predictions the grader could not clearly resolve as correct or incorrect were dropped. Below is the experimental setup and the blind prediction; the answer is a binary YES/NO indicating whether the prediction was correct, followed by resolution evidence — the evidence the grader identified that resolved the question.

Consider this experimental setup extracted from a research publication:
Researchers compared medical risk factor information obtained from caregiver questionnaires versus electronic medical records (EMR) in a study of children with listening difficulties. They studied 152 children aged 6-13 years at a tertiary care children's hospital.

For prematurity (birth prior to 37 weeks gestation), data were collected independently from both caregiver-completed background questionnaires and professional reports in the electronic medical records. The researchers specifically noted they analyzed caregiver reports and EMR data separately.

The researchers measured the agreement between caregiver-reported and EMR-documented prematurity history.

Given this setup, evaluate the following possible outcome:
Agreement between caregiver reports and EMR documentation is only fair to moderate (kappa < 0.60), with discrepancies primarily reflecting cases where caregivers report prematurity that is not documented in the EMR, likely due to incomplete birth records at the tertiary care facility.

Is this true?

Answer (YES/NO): NO